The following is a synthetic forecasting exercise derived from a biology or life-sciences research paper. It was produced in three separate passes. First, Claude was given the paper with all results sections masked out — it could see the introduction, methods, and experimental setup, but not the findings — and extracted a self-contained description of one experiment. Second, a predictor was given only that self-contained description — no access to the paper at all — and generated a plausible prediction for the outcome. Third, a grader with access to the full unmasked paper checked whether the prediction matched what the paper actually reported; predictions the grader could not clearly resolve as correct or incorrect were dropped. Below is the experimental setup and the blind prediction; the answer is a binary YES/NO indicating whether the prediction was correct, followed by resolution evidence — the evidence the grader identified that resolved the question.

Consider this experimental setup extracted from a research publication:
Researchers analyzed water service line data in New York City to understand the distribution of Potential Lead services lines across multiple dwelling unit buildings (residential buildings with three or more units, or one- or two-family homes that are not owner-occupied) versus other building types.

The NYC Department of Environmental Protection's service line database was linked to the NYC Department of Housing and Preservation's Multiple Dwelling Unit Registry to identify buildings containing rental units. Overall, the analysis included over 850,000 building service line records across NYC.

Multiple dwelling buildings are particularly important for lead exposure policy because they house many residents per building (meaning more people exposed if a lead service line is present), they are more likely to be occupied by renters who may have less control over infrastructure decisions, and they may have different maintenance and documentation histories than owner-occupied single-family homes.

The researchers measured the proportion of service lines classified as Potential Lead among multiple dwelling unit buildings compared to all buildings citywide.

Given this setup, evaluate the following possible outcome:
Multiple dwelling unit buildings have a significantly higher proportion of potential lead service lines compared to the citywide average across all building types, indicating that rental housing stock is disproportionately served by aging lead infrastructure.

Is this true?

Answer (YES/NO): NO